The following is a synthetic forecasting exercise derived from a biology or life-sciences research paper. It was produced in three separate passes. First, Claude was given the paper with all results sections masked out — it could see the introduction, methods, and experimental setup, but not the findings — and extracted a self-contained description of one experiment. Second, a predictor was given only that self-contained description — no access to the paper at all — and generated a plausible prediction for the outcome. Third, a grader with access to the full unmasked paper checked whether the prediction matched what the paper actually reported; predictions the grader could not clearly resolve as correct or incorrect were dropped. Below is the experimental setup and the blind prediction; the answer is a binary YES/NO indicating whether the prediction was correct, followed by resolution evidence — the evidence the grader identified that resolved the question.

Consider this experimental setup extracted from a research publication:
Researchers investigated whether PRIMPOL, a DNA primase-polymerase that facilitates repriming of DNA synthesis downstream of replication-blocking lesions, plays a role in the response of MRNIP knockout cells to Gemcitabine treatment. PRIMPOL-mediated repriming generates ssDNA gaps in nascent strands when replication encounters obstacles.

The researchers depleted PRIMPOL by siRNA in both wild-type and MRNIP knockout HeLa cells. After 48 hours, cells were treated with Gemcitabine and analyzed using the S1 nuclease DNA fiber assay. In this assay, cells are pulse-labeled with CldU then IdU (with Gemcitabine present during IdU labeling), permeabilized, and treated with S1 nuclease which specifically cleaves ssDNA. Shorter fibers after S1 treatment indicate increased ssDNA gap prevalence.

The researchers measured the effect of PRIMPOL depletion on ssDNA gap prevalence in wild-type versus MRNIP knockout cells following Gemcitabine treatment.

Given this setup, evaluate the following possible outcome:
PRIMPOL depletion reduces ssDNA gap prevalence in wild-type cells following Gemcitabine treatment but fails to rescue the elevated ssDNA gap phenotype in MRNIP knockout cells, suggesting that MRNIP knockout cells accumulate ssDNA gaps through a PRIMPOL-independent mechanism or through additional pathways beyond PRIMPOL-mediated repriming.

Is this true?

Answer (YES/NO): NO